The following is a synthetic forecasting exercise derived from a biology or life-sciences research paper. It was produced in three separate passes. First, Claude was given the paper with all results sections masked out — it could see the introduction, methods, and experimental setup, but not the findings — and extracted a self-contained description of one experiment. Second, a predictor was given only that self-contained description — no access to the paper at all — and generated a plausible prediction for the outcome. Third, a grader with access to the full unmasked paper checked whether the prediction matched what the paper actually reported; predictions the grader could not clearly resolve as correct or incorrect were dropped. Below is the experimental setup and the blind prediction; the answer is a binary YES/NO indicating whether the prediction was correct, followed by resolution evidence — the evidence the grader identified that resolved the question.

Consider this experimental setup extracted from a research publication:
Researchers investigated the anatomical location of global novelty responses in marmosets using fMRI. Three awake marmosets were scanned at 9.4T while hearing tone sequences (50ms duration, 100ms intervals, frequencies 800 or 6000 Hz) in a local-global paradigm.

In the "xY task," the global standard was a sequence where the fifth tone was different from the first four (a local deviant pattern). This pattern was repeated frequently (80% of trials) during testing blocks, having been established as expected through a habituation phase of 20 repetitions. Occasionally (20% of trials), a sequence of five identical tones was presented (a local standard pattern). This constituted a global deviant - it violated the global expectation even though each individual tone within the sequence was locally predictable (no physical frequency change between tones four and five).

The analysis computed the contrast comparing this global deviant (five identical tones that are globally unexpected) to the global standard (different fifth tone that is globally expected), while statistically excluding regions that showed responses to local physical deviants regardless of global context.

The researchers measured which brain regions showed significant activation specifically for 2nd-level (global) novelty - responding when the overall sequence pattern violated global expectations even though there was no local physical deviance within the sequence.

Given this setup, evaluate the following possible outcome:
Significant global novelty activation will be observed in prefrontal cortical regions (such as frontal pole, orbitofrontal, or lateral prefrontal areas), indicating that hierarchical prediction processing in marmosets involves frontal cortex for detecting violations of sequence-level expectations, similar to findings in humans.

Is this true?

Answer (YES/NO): YES